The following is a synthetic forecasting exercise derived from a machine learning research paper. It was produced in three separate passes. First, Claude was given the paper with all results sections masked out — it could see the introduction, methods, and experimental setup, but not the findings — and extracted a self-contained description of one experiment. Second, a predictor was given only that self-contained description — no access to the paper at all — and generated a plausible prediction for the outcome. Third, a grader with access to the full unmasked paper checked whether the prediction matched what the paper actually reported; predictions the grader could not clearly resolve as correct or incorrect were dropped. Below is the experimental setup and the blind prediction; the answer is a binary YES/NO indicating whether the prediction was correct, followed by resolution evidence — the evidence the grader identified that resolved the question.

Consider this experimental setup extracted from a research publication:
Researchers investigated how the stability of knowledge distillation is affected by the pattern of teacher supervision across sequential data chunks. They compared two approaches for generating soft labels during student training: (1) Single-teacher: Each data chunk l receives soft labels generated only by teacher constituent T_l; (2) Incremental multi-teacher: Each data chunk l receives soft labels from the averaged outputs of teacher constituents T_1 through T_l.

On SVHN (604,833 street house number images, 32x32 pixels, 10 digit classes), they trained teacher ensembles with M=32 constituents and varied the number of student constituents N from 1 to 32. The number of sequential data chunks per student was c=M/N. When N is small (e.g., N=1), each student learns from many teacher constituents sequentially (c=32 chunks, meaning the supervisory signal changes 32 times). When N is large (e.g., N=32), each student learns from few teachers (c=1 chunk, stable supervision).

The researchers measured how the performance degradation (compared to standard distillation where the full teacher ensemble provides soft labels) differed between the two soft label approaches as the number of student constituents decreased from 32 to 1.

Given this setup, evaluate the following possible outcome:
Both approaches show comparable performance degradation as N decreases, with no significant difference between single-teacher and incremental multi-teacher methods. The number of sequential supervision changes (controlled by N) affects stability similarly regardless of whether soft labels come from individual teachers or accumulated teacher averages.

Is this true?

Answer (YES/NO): NO